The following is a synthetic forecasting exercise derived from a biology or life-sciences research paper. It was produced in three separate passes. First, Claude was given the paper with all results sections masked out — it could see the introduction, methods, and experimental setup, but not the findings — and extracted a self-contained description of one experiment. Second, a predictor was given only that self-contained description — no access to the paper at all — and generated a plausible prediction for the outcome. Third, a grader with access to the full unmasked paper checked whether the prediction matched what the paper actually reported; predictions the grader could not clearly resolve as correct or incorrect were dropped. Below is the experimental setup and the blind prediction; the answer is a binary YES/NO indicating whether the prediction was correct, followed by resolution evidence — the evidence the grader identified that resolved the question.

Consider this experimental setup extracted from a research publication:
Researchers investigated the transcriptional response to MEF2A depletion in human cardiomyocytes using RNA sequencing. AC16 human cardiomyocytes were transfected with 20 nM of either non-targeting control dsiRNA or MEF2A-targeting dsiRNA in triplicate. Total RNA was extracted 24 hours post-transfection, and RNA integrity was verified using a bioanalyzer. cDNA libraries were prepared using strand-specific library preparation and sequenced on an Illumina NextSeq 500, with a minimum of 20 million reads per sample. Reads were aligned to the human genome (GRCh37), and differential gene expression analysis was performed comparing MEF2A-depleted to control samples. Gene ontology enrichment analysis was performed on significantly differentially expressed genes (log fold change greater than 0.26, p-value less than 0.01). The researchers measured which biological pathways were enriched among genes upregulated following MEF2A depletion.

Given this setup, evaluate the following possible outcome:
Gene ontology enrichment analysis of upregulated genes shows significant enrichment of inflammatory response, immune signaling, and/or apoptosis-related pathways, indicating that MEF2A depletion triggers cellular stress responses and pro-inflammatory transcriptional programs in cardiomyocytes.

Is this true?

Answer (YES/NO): YES